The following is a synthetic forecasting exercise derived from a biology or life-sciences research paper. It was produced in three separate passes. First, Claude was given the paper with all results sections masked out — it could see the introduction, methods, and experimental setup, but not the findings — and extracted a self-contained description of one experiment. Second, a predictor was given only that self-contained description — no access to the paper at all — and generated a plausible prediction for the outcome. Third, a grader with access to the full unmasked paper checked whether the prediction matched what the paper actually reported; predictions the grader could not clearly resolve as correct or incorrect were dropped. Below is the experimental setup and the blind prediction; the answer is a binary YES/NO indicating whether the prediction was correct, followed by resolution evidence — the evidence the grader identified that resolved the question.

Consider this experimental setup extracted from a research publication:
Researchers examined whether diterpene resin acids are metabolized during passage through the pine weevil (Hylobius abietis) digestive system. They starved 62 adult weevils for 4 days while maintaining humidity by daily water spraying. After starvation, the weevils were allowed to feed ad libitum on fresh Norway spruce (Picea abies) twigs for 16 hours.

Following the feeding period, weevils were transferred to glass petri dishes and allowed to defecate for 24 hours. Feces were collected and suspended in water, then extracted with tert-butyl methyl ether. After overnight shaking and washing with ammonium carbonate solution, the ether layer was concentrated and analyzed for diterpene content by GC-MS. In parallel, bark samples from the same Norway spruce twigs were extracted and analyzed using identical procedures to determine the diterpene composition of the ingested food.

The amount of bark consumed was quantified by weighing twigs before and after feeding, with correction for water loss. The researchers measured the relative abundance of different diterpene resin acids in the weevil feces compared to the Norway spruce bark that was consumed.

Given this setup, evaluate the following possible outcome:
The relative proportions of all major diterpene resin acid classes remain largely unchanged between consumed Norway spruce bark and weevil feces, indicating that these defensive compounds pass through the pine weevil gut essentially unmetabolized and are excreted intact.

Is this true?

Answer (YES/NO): NO